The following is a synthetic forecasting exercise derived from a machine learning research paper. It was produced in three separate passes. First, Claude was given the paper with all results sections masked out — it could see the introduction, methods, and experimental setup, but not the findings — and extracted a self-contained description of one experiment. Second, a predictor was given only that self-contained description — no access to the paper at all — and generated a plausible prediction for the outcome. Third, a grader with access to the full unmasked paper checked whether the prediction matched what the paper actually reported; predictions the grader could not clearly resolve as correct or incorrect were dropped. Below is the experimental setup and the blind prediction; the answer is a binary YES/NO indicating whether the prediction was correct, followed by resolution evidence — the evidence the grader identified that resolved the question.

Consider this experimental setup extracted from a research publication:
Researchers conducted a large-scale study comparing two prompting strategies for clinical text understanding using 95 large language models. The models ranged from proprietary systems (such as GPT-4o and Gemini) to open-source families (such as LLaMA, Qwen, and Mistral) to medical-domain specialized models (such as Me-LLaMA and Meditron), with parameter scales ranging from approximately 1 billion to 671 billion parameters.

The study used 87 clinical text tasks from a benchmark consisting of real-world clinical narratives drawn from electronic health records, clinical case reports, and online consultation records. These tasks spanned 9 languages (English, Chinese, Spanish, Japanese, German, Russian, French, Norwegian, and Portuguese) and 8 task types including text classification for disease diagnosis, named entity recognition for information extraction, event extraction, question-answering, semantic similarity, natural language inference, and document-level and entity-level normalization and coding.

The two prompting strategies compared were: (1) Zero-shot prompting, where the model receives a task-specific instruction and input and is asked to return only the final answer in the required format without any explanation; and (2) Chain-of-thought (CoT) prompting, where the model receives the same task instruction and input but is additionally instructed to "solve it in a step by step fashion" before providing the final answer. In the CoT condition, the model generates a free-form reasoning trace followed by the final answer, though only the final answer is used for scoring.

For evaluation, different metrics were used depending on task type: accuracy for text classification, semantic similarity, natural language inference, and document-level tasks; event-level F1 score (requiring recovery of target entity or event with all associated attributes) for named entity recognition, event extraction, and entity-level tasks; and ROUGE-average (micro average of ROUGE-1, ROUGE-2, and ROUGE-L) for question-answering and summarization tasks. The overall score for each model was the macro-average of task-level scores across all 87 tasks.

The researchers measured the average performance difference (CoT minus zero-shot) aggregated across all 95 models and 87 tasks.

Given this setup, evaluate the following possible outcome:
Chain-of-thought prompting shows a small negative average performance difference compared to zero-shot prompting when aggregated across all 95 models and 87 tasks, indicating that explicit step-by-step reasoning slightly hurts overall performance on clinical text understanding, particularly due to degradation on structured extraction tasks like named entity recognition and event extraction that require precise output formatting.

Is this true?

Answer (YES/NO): NO